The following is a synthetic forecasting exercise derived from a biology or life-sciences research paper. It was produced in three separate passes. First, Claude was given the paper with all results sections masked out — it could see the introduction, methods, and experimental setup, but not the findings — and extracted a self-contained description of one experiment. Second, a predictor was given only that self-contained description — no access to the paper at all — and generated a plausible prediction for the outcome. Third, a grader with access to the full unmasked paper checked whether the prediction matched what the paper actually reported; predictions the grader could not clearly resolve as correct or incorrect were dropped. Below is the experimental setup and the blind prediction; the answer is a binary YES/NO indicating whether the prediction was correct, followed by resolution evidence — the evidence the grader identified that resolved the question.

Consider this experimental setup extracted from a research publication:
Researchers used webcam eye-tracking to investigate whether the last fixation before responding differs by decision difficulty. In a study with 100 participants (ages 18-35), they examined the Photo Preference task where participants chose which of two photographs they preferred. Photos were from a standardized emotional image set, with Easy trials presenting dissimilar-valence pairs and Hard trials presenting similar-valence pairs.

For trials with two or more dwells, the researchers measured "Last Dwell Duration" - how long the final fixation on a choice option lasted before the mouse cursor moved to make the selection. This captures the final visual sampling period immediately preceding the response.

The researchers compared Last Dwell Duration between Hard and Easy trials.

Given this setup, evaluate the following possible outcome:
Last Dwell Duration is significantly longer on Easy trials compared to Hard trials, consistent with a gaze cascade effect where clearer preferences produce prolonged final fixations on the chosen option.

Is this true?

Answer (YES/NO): NO